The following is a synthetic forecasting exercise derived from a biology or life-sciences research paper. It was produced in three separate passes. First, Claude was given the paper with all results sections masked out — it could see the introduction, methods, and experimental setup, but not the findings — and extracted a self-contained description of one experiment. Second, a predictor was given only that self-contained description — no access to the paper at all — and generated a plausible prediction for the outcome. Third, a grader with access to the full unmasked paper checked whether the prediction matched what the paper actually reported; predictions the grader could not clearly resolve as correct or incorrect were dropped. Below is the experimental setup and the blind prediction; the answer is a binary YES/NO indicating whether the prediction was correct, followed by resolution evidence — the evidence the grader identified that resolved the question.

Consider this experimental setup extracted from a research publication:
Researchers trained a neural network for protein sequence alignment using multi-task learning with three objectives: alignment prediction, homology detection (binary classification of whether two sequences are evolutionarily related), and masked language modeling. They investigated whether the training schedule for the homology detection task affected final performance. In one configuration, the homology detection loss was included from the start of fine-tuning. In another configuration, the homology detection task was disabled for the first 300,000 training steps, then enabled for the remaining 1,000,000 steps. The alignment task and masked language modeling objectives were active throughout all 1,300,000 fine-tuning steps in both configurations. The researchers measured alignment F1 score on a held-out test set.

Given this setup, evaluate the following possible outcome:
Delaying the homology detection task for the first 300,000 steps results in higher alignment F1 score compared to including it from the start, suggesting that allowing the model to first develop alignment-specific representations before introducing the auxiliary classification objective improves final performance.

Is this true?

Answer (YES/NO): YES